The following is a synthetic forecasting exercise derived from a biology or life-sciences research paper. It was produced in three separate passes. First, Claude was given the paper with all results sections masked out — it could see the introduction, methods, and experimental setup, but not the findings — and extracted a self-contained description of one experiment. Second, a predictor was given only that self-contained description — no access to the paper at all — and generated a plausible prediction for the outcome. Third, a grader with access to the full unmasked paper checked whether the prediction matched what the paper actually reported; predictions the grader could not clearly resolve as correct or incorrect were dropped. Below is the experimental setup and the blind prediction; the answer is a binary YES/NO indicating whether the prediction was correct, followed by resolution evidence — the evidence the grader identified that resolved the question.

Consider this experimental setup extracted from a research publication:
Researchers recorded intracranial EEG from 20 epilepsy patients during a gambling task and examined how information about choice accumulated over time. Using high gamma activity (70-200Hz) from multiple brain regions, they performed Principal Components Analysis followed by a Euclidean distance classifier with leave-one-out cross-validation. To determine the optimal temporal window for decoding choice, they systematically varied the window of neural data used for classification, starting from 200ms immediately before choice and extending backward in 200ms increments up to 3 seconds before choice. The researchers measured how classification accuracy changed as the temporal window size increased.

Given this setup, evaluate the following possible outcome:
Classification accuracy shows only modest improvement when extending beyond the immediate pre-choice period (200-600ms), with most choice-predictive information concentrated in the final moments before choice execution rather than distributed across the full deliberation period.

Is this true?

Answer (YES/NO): NO